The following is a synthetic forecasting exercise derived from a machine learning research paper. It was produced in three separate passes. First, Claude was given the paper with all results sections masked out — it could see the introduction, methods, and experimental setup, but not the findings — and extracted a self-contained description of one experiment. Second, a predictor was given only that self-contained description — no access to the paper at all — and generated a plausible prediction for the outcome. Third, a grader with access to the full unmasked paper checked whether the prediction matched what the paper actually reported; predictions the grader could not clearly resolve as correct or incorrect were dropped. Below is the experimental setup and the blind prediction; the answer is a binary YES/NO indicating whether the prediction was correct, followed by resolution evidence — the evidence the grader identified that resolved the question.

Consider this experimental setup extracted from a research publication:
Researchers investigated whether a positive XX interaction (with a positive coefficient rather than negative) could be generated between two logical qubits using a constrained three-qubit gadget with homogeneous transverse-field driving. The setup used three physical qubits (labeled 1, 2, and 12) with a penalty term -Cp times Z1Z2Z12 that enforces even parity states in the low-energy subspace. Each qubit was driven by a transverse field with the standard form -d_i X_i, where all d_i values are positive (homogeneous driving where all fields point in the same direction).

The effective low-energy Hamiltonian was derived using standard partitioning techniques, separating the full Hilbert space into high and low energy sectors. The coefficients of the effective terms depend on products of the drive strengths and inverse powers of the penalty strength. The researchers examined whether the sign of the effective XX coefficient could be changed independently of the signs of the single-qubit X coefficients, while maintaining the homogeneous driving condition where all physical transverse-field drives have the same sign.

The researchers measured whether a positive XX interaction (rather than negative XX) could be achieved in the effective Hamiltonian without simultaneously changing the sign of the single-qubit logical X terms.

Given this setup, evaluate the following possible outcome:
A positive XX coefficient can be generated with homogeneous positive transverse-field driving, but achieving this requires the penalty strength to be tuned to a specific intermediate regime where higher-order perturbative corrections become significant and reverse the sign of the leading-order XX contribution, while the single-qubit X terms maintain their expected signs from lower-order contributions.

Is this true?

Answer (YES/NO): NO